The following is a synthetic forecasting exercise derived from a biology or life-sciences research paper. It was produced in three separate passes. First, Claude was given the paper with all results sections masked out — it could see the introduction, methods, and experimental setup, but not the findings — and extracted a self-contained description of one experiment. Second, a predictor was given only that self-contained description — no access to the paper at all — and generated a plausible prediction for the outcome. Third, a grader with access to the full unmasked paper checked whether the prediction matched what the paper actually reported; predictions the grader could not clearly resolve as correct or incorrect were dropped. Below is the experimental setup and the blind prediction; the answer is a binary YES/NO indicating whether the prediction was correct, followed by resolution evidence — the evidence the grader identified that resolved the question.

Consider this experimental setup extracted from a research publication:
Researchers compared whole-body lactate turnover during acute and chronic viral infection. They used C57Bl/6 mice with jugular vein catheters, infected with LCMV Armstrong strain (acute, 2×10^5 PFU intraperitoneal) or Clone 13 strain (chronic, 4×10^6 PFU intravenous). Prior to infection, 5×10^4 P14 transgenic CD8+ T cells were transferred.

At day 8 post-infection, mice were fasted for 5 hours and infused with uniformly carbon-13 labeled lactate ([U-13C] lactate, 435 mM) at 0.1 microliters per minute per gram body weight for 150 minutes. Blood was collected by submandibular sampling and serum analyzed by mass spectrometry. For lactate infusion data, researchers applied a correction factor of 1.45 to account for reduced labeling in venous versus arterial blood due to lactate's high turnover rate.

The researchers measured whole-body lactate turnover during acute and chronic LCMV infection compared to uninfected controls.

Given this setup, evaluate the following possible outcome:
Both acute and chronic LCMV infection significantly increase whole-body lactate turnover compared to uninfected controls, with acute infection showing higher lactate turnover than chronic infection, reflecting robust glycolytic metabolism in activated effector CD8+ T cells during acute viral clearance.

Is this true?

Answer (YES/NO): NO